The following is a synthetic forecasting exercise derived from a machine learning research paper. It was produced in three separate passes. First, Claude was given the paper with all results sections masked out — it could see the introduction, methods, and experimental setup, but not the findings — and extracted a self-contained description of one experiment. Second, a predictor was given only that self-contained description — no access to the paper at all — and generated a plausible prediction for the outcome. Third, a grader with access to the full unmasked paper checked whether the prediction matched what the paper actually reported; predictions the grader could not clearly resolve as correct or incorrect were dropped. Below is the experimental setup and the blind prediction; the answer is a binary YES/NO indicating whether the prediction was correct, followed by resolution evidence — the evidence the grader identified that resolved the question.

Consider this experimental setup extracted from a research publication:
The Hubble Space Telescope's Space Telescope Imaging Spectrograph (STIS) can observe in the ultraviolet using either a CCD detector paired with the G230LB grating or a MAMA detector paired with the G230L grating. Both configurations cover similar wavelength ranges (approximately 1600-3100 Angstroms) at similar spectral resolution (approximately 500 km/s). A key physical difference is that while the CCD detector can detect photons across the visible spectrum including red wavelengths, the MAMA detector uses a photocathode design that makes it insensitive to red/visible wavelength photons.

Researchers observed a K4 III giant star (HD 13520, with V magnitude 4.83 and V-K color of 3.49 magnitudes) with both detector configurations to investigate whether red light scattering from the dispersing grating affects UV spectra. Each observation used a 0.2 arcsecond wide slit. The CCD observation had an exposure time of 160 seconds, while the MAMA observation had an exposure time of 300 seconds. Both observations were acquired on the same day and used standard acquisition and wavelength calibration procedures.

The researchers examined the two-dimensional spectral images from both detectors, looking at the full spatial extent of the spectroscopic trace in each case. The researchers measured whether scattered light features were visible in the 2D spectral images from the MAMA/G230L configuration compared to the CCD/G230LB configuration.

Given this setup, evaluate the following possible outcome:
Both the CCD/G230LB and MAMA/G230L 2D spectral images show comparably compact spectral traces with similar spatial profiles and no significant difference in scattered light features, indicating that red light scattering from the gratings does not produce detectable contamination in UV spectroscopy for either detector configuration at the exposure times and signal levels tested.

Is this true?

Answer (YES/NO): NO